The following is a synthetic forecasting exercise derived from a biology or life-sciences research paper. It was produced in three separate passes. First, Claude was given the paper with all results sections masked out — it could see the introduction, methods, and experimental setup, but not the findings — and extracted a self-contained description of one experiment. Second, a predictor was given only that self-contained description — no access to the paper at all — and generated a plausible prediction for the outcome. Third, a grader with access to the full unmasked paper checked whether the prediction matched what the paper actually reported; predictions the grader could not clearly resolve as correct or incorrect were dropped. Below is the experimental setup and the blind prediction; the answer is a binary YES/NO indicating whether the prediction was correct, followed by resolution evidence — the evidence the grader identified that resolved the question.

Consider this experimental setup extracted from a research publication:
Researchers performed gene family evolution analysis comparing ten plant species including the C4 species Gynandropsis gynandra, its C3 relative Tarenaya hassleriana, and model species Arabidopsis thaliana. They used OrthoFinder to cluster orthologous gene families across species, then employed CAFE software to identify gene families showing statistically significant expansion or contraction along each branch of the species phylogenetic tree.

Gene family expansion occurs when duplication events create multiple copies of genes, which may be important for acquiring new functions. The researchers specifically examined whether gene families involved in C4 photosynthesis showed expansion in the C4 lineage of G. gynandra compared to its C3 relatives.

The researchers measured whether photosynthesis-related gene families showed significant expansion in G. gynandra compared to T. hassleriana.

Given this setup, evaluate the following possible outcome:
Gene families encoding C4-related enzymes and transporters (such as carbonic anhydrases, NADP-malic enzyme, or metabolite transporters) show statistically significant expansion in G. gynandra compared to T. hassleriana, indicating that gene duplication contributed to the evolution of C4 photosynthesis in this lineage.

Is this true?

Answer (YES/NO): YES